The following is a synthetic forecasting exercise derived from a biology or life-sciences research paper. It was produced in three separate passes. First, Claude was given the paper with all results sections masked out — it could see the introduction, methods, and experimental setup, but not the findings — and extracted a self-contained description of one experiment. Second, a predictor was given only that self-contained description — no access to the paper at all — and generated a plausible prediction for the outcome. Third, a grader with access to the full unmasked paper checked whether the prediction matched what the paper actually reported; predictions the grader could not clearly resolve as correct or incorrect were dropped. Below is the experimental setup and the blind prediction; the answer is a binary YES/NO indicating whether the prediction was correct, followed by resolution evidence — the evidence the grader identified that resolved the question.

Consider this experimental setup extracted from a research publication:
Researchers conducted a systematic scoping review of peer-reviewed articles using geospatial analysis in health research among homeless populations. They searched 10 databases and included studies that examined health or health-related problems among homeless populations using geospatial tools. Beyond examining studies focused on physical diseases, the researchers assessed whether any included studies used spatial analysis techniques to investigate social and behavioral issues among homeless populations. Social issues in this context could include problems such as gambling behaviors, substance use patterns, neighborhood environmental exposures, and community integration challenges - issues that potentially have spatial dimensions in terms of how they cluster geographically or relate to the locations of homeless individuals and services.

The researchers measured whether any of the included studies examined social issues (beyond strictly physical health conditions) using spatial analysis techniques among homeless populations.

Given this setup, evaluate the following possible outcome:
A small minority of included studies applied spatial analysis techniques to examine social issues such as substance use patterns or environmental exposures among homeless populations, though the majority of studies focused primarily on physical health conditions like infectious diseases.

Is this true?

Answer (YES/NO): YES